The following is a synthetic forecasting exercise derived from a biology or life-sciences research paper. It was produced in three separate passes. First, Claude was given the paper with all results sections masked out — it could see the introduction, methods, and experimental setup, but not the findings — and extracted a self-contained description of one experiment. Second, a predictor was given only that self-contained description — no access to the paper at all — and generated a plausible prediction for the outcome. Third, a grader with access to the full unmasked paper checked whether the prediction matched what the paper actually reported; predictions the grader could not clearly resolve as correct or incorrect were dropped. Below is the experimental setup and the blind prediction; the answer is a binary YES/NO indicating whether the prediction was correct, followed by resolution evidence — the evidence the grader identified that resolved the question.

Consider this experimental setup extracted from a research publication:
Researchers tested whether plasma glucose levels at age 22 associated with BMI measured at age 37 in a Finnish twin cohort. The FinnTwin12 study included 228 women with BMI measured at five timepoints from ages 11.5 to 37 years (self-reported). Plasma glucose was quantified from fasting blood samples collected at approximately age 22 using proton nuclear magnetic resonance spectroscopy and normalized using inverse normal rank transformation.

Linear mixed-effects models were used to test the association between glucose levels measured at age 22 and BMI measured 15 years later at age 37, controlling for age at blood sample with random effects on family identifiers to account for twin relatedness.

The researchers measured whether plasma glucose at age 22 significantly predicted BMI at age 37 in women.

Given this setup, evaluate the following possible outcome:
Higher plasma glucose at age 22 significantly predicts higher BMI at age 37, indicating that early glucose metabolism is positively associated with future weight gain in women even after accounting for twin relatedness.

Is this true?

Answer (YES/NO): NO